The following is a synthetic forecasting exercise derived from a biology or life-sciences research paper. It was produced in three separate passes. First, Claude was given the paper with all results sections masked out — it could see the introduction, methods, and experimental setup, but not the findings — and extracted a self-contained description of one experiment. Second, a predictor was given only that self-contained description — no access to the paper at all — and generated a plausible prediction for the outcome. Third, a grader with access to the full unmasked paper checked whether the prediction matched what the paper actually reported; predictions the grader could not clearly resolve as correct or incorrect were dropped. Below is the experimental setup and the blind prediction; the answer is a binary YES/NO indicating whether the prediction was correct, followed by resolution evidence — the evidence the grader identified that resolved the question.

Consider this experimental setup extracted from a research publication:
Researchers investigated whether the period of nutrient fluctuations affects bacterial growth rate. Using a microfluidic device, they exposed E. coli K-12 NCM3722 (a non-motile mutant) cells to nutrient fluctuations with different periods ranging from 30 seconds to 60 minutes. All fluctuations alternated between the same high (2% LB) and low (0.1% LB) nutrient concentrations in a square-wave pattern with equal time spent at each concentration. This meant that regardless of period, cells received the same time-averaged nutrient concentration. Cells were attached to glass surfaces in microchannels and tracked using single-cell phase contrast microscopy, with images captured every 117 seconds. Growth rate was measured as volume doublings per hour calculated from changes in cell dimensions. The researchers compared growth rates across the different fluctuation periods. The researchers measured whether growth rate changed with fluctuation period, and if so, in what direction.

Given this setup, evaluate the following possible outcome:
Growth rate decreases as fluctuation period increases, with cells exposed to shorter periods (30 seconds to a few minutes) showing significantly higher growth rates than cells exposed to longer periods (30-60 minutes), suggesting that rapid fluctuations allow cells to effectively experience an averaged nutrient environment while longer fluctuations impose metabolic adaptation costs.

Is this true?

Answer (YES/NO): YES